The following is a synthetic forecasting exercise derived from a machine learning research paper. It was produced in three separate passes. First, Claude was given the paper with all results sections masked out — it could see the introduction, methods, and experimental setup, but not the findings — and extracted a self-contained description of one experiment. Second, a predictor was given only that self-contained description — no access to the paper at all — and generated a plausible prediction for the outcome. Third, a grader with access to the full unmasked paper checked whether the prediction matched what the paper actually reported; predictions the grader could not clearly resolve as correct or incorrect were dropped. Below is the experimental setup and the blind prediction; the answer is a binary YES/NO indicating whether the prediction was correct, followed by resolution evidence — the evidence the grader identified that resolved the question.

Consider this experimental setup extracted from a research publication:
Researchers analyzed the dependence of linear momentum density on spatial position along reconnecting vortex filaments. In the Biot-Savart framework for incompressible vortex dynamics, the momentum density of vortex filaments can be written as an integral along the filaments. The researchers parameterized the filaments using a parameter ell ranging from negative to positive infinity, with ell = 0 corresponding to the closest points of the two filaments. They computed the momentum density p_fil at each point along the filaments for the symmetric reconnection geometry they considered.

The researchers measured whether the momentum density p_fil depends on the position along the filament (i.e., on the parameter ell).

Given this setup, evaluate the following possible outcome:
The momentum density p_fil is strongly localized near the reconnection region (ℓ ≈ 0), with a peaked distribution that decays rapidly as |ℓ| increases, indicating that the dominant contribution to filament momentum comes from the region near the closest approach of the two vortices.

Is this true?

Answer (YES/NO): NO